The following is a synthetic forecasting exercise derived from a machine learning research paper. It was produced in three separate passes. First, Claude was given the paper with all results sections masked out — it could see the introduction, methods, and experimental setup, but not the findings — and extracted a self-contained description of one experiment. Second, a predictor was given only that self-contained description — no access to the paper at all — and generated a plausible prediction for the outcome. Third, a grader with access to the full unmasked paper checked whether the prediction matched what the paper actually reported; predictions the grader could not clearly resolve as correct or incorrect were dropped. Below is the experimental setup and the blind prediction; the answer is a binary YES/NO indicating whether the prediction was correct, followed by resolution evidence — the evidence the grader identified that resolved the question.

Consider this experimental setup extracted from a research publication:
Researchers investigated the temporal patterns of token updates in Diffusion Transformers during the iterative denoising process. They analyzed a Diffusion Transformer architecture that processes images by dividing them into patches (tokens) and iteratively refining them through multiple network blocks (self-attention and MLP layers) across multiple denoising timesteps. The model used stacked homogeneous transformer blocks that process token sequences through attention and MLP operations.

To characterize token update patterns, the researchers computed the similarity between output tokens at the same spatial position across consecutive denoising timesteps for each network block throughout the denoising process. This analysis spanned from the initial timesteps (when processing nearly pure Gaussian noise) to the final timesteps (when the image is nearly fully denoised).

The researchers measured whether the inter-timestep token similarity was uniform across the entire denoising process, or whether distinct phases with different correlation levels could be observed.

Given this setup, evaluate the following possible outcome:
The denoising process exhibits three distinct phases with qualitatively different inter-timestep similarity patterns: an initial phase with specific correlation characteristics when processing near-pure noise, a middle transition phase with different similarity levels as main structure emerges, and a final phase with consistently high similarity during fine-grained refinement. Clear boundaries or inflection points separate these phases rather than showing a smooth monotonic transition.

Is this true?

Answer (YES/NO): NO